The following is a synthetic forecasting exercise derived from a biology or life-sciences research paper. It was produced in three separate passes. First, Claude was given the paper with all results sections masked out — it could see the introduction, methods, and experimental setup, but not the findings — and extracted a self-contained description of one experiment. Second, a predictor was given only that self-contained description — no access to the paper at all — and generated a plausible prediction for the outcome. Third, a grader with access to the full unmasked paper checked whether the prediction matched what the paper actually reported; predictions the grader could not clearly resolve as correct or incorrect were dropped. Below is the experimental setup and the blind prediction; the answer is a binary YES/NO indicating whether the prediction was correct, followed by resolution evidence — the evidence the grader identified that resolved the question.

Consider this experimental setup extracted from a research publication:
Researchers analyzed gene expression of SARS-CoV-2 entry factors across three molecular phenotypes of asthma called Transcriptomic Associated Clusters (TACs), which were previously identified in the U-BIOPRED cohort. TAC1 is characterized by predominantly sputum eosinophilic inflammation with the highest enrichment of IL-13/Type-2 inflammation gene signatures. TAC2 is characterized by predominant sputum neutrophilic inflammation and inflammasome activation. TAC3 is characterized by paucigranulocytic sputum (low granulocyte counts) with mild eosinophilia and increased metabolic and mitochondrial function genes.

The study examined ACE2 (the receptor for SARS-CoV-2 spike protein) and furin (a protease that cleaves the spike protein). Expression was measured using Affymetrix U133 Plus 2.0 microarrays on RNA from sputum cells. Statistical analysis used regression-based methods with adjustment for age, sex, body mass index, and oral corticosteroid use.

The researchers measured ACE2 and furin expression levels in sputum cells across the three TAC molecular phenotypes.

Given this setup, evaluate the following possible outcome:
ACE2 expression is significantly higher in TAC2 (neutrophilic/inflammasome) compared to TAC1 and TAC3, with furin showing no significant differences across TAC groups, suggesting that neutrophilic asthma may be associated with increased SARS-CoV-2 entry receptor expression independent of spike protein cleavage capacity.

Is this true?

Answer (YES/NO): NO